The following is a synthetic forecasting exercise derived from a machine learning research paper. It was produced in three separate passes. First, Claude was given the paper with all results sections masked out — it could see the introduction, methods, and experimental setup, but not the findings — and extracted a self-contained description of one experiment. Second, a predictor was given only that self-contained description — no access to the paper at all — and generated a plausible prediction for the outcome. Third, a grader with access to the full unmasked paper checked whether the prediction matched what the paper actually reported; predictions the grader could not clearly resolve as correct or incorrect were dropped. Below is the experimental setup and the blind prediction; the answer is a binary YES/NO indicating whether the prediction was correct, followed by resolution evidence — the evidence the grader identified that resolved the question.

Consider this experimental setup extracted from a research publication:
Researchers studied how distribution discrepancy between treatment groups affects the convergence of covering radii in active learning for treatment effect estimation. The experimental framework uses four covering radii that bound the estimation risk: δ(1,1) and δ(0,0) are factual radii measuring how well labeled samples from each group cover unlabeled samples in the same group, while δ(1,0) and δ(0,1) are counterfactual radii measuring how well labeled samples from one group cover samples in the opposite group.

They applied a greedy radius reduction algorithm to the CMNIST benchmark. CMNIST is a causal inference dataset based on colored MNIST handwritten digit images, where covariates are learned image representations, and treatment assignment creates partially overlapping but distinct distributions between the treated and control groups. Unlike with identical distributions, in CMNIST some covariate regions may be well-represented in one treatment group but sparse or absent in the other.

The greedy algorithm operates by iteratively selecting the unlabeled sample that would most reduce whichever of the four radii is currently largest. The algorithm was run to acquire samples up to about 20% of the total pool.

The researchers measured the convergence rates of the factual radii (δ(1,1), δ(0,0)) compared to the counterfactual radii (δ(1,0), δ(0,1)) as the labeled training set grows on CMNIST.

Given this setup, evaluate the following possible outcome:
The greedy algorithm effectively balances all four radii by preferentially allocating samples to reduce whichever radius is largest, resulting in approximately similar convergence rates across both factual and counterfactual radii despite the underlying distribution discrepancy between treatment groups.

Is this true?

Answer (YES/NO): NO